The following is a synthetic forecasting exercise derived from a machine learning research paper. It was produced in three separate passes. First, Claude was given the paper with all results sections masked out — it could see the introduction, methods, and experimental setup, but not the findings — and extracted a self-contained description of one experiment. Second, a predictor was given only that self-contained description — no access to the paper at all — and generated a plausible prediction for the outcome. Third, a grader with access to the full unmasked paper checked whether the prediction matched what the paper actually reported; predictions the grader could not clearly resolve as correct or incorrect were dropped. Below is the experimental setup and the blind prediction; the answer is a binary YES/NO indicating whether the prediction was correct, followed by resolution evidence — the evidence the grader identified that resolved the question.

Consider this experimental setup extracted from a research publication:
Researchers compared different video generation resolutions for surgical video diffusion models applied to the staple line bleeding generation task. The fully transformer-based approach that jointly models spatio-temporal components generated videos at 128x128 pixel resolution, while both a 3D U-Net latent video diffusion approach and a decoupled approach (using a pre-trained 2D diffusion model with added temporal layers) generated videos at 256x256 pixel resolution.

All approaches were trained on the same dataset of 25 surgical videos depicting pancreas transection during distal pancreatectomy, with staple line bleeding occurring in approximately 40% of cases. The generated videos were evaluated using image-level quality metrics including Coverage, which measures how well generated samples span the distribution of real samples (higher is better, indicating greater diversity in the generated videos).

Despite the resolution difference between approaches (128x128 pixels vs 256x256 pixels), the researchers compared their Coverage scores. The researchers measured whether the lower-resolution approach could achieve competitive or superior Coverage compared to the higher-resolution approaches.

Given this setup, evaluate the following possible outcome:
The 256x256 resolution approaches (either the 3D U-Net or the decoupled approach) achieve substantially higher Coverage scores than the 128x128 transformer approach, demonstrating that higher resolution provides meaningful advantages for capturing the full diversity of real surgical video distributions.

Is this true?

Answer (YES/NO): NO